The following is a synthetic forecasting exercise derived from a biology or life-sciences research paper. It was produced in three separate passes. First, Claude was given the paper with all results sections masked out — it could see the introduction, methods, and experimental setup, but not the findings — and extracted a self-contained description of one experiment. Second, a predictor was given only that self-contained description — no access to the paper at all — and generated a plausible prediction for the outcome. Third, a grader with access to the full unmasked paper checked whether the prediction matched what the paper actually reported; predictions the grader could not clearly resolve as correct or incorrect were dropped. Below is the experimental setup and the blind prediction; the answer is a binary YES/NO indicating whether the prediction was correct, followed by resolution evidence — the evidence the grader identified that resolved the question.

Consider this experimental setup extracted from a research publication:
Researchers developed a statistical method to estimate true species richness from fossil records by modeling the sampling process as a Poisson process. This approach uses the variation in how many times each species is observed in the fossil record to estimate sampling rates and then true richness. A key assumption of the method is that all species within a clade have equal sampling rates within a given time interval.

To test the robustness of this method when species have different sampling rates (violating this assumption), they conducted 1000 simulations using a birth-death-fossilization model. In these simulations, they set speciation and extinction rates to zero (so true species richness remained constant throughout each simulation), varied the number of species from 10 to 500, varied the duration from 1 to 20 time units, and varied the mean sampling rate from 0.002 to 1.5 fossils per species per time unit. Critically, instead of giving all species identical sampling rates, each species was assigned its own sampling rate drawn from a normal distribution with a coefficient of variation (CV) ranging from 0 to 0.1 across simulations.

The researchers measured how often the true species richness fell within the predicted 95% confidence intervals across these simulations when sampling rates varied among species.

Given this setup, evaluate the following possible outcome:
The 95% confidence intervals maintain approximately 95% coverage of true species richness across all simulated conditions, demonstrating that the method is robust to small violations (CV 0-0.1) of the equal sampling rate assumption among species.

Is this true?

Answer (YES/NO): YES